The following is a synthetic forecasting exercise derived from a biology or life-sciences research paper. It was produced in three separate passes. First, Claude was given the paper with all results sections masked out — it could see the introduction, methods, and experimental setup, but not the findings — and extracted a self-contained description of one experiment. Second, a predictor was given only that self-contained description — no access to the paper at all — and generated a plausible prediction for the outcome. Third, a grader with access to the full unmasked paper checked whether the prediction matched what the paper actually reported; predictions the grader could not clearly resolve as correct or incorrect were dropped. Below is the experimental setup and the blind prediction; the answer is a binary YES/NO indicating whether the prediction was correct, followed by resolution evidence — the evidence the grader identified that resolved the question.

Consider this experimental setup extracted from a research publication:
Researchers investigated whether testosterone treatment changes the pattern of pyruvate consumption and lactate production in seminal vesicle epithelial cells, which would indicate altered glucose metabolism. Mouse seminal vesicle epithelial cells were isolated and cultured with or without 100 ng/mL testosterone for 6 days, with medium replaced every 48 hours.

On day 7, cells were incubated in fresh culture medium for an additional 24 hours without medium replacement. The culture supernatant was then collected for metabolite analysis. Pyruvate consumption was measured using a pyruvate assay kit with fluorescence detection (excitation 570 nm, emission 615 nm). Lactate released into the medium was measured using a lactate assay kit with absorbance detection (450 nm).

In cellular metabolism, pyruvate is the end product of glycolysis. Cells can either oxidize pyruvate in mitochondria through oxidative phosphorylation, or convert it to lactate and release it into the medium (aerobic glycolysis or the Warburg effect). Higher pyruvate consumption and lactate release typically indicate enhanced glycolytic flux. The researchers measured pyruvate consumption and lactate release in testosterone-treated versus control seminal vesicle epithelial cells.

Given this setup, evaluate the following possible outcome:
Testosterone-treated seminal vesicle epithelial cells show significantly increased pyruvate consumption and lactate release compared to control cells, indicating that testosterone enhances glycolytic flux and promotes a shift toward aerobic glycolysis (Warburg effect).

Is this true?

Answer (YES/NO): NO